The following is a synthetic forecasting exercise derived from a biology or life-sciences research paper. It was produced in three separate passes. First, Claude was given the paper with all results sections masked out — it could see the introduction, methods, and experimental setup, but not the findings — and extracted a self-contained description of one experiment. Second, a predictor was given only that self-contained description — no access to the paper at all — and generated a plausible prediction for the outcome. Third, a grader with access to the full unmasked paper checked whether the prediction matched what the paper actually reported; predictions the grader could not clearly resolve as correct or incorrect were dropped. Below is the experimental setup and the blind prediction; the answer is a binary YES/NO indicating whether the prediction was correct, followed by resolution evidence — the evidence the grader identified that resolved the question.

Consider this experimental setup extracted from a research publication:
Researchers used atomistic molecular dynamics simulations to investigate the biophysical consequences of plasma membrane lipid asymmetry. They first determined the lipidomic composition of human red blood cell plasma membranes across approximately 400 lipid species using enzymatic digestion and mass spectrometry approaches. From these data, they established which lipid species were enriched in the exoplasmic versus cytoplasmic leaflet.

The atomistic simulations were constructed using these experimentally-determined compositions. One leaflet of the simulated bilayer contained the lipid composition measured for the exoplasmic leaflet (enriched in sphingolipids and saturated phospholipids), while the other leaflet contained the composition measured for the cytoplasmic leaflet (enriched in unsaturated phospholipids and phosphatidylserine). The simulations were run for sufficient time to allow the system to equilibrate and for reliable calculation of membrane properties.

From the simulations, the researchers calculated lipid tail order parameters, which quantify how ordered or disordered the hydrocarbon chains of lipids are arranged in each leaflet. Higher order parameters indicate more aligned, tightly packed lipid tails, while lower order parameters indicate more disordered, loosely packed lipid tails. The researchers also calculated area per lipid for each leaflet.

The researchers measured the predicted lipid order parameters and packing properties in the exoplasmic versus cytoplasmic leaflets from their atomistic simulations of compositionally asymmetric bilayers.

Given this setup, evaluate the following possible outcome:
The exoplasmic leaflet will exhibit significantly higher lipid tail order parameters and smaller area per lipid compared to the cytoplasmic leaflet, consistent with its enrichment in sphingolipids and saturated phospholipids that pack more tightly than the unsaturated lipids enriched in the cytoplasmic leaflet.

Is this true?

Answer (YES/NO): YES